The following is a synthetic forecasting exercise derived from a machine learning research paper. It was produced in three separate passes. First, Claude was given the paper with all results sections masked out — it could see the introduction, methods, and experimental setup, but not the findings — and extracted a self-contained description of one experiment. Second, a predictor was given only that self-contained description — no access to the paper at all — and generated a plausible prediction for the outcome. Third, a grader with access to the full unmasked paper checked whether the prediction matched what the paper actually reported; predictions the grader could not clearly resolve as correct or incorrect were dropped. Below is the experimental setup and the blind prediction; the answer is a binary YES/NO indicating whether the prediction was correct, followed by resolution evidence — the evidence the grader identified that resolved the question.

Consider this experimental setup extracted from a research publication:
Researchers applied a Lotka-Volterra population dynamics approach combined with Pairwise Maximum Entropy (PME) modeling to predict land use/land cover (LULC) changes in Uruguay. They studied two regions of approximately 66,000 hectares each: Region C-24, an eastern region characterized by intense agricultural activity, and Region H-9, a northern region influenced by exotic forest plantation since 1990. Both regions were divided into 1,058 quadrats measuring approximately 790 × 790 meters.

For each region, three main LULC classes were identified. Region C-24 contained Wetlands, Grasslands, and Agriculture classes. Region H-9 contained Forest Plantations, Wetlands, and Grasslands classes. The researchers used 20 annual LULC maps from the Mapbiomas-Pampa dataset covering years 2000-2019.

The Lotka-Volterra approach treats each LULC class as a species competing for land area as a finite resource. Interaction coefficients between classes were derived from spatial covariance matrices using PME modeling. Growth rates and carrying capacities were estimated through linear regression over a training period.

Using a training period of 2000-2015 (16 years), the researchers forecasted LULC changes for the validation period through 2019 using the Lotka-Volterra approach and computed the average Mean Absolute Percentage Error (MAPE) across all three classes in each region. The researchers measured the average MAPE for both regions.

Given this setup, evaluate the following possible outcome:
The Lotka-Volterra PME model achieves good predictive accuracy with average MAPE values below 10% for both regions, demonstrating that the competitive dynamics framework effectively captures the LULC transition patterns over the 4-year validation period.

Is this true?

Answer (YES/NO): YES